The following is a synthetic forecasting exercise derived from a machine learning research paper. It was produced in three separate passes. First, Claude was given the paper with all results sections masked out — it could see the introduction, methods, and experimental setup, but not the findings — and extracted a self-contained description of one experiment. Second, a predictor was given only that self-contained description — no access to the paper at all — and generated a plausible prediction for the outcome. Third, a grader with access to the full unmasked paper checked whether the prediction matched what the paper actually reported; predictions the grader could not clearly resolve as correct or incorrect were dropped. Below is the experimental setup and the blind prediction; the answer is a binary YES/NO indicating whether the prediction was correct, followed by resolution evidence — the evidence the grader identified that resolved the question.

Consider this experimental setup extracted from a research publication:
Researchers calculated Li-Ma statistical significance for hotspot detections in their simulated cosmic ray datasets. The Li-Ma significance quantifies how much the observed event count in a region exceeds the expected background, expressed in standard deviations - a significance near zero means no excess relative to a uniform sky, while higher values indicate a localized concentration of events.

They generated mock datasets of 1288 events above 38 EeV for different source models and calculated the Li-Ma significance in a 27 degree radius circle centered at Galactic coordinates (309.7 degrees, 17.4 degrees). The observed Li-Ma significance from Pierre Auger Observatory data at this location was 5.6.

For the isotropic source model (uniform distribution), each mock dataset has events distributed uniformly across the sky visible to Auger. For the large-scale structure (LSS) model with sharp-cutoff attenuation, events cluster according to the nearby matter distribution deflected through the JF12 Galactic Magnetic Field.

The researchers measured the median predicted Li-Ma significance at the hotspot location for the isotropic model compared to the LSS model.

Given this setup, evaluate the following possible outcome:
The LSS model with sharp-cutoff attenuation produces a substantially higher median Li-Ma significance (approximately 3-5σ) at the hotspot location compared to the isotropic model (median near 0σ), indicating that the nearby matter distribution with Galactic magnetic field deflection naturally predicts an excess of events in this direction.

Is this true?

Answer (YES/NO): NO